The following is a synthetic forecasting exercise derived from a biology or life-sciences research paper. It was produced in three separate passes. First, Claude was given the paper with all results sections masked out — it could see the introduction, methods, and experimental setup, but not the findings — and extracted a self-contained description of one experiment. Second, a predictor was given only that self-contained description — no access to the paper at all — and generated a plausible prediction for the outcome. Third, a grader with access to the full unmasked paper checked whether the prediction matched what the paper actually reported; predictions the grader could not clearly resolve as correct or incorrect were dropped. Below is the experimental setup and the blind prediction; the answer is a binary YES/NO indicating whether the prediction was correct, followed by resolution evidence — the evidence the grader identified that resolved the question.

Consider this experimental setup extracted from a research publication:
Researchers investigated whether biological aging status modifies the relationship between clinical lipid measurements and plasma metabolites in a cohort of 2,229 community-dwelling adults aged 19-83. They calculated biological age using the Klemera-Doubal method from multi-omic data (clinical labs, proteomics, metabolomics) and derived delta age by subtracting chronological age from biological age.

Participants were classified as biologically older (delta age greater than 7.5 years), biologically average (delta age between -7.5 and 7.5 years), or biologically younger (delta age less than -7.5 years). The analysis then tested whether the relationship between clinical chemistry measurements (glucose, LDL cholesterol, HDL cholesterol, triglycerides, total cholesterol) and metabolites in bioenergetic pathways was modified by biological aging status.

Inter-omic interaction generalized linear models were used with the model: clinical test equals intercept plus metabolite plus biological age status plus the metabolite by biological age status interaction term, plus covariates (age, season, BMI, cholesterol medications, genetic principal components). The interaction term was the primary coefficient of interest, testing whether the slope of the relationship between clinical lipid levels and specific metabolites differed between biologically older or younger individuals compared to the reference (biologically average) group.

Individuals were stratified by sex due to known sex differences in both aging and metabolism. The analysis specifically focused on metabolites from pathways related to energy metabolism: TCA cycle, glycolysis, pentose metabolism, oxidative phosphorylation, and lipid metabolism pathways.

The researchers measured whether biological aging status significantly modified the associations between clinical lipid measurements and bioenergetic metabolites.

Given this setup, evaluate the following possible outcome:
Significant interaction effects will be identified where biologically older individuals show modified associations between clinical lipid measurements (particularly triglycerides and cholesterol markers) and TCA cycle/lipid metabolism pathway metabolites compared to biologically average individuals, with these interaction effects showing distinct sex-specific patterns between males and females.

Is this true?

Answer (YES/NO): NO